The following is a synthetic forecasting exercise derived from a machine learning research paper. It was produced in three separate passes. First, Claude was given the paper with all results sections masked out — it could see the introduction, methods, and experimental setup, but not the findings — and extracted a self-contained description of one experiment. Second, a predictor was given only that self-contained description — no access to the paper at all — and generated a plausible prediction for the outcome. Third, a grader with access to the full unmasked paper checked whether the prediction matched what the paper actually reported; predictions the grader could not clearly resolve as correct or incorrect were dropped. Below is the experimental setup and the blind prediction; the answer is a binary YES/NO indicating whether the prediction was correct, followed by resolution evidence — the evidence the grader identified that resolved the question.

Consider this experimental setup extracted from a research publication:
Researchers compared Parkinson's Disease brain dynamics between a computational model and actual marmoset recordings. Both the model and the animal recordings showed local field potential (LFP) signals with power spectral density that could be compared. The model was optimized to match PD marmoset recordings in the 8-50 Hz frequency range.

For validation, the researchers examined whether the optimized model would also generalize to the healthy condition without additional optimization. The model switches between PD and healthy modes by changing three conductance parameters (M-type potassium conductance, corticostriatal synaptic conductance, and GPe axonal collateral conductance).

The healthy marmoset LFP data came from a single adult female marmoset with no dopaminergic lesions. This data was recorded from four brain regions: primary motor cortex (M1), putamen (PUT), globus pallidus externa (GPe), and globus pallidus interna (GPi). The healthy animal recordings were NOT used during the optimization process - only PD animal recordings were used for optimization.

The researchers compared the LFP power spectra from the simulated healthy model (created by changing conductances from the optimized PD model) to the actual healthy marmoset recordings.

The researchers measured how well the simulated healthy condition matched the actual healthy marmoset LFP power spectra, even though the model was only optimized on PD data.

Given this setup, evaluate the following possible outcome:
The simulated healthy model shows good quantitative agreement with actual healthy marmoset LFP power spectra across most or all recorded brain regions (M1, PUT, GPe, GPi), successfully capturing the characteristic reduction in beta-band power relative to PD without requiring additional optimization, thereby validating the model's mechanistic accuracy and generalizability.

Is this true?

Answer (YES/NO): NO